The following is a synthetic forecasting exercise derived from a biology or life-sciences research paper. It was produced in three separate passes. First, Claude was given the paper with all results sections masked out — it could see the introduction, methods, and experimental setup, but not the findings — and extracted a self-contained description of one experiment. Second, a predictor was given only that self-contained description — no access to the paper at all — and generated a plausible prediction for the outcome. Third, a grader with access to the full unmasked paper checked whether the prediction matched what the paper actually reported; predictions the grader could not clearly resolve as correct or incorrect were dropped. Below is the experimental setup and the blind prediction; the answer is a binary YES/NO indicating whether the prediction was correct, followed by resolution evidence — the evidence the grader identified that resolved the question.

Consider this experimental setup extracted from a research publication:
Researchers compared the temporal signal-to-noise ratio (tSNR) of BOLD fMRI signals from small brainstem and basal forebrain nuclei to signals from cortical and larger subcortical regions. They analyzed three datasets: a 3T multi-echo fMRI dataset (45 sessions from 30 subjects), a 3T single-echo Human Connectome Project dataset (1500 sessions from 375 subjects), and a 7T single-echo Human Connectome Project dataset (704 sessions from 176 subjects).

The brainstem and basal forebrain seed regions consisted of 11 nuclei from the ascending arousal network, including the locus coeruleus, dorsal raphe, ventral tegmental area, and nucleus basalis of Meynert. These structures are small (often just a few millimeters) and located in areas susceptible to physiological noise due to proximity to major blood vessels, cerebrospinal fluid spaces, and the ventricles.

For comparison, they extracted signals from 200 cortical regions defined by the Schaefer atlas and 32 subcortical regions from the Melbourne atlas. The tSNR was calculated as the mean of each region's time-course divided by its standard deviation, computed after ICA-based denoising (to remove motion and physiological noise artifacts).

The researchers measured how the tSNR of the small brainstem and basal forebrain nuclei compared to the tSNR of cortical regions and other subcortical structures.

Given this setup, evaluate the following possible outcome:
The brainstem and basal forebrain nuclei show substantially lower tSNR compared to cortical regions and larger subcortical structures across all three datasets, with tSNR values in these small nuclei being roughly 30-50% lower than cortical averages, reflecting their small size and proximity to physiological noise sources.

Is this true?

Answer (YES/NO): NO